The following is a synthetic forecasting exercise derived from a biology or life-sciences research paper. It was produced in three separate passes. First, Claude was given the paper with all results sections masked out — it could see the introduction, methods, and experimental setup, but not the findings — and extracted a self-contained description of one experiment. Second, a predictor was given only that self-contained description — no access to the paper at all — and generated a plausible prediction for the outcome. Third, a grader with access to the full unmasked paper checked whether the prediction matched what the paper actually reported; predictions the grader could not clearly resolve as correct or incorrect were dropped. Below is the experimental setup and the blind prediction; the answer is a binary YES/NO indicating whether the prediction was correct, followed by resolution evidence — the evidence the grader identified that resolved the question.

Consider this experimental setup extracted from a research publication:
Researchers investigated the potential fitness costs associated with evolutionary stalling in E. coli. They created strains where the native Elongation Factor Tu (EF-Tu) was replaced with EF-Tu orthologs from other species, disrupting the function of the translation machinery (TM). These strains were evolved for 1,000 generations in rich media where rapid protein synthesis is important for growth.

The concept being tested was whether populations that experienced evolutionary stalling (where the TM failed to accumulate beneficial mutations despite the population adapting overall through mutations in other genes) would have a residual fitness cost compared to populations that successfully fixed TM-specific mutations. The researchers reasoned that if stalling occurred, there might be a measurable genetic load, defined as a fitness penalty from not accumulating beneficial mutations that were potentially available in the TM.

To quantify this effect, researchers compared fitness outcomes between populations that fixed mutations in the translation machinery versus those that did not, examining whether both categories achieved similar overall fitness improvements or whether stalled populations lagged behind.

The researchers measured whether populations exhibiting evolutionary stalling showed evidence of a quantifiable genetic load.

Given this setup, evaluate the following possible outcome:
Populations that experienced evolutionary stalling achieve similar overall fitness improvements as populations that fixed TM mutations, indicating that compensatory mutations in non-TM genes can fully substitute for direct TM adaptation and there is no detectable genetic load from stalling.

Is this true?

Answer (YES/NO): NO